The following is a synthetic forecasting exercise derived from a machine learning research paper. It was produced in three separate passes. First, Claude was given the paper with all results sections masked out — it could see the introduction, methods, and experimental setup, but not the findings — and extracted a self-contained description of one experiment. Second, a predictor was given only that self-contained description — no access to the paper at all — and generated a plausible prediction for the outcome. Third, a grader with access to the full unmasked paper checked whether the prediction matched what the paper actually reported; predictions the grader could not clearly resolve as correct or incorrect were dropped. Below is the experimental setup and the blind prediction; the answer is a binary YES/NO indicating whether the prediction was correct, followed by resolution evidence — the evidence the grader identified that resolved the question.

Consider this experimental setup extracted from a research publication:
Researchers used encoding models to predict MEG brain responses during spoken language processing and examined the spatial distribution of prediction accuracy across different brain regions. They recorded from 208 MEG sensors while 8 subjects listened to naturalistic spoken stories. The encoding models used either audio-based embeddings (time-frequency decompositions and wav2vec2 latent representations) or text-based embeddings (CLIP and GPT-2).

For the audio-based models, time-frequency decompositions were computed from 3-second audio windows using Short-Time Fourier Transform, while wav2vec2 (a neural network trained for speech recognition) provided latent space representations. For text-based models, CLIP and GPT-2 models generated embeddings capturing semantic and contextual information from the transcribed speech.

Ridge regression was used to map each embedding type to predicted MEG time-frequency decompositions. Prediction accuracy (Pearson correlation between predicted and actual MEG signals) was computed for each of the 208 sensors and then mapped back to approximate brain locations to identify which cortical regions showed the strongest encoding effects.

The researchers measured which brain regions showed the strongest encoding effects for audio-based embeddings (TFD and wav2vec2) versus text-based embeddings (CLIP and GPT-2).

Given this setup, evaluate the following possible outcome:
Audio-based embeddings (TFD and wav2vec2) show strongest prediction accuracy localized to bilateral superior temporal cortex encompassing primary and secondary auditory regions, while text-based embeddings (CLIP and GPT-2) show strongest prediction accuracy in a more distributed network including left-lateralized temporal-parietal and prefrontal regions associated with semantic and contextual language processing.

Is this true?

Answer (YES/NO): NO